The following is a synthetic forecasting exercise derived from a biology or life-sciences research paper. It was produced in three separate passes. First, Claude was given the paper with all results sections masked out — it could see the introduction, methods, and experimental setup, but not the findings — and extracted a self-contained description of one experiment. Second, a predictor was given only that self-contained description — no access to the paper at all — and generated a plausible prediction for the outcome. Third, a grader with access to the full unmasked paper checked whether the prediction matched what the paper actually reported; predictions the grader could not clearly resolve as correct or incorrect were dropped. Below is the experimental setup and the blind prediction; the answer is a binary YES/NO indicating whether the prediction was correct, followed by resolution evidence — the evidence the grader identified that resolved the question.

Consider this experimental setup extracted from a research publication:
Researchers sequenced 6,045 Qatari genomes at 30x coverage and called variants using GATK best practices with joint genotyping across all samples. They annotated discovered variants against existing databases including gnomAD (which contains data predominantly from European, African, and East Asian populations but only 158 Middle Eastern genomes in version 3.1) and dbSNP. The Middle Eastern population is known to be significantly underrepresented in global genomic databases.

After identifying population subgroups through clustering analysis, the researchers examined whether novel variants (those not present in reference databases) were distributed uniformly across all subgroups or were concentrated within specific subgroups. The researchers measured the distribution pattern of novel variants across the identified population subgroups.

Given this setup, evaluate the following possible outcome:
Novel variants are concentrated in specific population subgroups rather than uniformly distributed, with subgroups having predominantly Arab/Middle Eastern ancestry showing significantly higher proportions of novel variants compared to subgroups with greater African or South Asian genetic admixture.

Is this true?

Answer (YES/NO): NO